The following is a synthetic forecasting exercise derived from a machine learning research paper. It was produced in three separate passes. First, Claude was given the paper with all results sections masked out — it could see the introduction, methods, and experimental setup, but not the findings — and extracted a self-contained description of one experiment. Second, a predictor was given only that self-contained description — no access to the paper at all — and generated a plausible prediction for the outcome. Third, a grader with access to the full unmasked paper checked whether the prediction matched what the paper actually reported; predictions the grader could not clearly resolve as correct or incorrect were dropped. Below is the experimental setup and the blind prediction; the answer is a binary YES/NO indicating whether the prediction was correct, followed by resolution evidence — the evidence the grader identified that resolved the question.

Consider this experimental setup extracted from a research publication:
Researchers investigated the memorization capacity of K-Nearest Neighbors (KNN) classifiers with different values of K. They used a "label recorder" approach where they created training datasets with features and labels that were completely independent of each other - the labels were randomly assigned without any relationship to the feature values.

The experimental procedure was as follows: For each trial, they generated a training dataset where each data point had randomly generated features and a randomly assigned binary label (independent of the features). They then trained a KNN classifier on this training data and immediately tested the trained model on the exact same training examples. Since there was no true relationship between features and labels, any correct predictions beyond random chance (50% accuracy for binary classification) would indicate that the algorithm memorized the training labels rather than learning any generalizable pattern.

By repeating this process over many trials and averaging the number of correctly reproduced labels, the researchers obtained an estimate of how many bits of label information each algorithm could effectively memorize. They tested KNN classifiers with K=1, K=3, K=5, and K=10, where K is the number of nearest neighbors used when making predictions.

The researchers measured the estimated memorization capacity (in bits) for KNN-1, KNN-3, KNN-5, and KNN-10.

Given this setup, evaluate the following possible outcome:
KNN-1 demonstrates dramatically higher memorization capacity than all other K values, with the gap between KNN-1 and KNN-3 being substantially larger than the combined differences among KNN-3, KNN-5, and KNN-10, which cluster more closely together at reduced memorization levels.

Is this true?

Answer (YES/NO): YES